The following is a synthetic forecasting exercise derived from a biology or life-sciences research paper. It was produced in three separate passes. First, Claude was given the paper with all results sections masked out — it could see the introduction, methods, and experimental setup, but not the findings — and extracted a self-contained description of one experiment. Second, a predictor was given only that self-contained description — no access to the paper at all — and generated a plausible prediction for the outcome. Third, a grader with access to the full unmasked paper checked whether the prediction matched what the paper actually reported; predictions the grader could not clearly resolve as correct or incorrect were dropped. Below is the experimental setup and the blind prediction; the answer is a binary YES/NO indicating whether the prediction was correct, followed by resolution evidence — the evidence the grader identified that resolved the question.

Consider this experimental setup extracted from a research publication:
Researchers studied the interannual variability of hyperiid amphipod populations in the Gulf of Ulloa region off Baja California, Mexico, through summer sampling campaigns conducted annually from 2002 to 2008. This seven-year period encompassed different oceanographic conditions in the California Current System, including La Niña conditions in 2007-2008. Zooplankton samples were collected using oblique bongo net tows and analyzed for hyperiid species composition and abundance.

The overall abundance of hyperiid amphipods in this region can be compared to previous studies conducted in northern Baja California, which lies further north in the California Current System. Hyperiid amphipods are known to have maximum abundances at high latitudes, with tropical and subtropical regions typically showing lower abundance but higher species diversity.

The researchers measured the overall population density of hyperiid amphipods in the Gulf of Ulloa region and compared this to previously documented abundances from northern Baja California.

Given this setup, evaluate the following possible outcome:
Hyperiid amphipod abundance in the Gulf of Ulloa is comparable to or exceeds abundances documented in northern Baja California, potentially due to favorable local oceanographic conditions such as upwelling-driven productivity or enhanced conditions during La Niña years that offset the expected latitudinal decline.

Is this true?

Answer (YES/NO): NO